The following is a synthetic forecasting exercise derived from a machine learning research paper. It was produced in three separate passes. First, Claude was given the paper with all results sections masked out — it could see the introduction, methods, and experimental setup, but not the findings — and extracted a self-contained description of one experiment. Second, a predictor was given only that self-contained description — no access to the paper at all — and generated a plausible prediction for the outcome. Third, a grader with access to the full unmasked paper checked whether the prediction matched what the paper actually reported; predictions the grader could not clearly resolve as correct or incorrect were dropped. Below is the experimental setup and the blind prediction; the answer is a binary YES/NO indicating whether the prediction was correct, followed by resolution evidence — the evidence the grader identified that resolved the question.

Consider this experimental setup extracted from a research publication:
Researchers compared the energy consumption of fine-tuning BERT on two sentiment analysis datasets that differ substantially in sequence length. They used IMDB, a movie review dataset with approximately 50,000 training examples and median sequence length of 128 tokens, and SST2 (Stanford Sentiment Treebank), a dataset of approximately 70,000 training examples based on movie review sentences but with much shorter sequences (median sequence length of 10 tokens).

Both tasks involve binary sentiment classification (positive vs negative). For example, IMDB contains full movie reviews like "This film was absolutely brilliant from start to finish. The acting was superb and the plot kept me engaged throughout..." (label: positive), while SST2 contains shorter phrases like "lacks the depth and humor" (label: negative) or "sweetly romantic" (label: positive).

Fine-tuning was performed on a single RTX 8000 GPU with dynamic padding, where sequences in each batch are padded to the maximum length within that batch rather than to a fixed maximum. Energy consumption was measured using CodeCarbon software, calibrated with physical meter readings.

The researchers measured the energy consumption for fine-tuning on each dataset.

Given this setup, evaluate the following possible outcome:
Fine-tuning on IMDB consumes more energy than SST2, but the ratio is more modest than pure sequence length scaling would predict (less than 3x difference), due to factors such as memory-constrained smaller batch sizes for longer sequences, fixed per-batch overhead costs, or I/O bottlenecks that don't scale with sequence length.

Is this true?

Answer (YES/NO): YES